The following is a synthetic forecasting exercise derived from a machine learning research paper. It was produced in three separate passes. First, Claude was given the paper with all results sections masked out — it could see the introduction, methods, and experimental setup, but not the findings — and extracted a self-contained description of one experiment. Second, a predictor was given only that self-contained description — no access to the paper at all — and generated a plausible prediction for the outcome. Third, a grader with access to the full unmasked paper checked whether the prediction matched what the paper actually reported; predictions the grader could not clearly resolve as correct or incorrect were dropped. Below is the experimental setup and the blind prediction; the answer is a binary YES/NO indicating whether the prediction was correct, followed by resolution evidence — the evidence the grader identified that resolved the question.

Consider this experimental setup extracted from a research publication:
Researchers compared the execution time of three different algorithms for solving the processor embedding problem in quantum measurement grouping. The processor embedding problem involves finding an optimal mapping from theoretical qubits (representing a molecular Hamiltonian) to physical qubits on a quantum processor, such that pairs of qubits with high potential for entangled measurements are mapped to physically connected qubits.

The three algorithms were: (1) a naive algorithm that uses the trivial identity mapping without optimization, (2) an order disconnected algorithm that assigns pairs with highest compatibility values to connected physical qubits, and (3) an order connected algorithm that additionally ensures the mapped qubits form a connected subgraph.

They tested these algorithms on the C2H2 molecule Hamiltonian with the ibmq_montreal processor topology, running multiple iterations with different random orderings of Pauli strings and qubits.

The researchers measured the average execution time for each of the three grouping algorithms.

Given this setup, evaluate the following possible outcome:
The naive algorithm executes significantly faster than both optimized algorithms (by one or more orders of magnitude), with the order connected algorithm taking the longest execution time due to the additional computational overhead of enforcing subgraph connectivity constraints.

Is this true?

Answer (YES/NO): NO